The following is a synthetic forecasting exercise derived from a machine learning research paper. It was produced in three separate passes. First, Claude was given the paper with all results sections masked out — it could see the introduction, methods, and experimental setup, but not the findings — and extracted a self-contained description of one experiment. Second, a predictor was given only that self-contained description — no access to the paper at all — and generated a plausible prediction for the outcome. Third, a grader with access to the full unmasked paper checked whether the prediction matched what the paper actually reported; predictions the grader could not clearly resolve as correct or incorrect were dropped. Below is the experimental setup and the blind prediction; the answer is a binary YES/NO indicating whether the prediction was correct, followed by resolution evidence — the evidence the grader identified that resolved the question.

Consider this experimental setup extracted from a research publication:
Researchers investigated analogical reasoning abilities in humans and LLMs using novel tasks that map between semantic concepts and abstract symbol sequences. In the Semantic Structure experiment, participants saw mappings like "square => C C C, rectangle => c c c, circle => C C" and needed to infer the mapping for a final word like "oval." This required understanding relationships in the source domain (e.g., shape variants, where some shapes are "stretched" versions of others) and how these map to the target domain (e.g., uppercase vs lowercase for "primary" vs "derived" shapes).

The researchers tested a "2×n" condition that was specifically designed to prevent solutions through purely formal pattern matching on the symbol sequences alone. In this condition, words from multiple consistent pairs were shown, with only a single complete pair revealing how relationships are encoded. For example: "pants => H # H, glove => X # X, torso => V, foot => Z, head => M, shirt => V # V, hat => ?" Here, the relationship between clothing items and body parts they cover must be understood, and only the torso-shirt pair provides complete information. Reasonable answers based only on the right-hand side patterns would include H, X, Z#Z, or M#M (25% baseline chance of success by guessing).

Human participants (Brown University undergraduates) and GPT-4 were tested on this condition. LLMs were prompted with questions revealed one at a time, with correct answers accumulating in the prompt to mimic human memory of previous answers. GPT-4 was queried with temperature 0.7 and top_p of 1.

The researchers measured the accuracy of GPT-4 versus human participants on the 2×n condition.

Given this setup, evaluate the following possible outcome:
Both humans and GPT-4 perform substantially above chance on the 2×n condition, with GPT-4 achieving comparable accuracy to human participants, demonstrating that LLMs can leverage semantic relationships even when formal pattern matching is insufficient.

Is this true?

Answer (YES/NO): NO